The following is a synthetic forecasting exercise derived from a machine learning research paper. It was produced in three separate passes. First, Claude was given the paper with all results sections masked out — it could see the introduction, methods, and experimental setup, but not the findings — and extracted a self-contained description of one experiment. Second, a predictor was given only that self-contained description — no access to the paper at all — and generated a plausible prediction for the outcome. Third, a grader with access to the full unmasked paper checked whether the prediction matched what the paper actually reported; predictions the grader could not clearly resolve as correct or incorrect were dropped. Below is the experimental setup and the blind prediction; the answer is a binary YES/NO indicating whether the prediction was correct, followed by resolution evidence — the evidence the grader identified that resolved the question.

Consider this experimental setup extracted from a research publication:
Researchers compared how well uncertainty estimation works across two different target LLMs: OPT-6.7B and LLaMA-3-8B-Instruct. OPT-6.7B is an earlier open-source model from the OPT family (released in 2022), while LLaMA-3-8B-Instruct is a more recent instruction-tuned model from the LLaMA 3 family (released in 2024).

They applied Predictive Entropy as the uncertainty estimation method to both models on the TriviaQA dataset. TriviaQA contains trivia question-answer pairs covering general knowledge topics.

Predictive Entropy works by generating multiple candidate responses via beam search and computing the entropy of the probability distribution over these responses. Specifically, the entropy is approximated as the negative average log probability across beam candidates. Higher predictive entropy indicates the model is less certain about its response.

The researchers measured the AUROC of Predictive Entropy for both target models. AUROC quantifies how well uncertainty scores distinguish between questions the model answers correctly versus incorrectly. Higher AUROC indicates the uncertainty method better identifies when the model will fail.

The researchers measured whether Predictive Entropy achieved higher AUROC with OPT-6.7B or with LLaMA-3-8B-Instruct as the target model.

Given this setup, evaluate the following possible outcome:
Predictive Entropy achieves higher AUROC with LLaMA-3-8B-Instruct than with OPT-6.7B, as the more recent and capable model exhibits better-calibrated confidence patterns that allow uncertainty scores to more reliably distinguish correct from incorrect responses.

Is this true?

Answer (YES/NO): YES